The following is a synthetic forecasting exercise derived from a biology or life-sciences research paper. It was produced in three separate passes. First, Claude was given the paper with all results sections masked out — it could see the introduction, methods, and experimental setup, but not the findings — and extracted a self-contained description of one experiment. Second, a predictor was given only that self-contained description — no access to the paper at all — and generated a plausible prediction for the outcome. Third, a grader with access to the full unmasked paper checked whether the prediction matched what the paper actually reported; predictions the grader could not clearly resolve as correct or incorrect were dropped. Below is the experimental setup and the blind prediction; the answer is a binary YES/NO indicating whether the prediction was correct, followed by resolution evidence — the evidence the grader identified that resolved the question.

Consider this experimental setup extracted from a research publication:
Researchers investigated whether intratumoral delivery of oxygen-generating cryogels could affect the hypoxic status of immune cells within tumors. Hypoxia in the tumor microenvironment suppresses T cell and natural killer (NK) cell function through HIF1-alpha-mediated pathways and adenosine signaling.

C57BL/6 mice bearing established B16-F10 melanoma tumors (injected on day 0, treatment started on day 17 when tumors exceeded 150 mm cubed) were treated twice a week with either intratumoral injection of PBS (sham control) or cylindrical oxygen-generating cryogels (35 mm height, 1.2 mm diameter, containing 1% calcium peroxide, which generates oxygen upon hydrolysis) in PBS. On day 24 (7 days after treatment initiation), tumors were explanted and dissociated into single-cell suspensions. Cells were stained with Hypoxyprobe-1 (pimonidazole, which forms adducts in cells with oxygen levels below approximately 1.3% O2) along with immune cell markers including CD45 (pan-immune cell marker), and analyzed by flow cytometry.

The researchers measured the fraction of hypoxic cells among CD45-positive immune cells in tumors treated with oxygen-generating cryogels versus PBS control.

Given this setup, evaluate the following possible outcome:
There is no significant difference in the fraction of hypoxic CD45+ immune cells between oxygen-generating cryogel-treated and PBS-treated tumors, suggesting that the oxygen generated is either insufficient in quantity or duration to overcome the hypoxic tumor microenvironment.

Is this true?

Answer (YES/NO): NO